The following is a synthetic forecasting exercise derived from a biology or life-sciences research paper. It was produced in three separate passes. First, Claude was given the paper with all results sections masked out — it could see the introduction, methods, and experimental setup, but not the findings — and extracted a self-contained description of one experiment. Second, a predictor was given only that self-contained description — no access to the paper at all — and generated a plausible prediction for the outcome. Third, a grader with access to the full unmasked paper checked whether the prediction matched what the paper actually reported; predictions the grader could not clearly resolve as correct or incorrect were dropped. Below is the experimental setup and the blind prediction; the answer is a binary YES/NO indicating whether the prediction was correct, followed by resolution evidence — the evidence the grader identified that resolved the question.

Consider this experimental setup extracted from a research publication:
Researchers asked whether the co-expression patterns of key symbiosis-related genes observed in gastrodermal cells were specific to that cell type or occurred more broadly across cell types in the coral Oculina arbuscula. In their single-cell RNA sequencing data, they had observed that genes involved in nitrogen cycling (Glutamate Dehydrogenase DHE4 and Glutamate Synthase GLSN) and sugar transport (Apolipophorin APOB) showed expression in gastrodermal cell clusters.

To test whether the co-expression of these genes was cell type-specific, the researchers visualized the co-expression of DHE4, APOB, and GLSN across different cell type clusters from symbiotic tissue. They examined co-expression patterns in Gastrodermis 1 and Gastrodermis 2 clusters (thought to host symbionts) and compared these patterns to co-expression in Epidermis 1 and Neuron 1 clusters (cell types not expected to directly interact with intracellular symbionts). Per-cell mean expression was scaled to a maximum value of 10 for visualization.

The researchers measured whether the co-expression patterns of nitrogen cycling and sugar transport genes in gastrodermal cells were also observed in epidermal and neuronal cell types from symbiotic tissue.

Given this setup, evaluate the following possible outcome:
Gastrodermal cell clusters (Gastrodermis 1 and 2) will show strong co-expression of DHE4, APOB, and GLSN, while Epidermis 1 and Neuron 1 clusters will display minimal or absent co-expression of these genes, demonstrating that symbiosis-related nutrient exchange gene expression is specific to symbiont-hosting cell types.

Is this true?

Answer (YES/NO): YES